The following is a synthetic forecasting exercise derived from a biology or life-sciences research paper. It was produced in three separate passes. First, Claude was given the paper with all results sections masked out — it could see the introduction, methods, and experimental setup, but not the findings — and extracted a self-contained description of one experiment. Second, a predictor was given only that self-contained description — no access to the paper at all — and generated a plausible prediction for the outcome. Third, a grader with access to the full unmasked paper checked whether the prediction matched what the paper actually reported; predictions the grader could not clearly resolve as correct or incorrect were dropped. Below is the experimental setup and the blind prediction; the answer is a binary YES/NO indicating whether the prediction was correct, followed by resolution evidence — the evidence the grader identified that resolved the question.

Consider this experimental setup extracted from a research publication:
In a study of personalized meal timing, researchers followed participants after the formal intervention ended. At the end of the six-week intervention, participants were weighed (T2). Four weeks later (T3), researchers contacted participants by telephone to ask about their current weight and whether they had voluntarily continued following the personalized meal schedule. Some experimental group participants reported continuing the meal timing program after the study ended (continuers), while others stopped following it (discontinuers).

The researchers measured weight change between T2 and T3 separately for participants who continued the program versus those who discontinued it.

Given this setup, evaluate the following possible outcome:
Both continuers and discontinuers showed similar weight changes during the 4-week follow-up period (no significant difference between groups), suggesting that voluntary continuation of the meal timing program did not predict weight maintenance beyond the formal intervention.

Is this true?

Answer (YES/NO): NO